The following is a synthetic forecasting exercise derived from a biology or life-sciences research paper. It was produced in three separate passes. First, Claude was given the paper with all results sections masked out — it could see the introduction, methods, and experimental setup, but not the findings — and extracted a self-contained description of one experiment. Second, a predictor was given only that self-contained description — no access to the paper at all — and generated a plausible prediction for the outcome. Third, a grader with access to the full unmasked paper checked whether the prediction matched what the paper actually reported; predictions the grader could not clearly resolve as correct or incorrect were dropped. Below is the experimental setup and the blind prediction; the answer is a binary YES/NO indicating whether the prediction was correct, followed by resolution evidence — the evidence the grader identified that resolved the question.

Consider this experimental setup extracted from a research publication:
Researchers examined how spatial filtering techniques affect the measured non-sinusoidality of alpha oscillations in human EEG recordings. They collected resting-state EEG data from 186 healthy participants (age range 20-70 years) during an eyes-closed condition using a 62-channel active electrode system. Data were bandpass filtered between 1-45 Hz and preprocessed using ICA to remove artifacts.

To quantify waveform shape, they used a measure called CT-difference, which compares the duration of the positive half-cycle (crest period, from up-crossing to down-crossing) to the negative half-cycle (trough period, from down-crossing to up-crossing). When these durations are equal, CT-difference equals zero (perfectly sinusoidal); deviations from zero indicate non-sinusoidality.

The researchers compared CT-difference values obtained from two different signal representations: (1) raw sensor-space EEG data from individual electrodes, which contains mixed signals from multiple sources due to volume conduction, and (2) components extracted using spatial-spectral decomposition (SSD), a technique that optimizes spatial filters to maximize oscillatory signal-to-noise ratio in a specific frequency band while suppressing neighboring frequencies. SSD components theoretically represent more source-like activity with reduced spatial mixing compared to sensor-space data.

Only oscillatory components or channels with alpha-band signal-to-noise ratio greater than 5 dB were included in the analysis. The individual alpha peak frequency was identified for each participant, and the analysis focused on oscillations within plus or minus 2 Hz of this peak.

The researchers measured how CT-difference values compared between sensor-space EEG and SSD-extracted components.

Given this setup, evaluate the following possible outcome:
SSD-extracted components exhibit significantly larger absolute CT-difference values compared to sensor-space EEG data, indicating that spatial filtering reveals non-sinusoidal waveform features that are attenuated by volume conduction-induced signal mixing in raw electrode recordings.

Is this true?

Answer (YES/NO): YES